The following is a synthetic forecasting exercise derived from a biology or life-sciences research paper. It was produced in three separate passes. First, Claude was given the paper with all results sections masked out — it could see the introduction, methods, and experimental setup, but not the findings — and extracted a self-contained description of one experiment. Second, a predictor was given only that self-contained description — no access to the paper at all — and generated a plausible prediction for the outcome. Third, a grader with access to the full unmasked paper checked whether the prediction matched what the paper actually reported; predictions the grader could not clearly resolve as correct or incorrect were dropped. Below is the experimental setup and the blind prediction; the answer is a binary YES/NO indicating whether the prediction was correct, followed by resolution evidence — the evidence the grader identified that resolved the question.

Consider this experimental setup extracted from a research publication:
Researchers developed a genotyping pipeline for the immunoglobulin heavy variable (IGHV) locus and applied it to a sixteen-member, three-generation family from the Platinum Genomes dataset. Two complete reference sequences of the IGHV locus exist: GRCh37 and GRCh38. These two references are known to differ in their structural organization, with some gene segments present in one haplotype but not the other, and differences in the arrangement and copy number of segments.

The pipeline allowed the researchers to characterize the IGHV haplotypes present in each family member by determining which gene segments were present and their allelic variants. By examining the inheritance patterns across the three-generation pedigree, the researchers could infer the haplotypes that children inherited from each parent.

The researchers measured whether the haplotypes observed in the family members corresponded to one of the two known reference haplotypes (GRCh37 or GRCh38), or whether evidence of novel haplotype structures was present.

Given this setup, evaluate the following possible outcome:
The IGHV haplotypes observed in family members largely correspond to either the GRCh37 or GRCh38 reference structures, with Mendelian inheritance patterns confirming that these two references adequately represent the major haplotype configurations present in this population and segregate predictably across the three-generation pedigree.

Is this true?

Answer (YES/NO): NO